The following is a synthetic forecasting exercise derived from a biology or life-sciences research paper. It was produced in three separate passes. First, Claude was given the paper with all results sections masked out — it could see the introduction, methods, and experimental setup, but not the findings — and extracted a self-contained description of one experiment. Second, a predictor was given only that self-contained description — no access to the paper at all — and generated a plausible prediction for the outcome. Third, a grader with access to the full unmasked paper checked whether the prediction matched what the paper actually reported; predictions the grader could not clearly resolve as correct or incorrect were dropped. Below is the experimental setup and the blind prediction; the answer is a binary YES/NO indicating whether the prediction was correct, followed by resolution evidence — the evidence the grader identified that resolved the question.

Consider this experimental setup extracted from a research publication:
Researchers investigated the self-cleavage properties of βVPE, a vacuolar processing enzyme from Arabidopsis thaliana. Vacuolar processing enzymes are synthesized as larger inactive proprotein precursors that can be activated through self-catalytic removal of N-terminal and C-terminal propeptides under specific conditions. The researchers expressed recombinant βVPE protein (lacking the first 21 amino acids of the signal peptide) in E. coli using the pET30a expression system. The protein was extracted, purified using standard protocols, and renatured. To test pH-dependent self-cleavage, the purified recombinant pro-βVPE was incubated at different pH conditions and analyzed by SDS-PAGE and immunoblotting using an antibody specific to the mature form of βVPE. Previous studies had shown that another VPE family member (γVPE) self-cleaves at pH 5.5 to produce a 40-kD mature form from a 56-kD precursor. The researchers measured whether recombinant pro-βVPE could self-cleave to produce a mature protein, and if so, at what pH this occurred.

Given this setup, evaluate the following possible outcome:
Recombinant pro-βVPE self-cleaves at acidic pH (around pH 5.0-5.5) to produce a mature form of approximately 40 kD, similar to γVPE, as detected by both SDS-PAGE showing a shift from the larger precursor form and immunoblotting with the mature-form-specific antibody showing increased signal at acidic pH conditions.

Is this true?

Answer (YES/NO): NO